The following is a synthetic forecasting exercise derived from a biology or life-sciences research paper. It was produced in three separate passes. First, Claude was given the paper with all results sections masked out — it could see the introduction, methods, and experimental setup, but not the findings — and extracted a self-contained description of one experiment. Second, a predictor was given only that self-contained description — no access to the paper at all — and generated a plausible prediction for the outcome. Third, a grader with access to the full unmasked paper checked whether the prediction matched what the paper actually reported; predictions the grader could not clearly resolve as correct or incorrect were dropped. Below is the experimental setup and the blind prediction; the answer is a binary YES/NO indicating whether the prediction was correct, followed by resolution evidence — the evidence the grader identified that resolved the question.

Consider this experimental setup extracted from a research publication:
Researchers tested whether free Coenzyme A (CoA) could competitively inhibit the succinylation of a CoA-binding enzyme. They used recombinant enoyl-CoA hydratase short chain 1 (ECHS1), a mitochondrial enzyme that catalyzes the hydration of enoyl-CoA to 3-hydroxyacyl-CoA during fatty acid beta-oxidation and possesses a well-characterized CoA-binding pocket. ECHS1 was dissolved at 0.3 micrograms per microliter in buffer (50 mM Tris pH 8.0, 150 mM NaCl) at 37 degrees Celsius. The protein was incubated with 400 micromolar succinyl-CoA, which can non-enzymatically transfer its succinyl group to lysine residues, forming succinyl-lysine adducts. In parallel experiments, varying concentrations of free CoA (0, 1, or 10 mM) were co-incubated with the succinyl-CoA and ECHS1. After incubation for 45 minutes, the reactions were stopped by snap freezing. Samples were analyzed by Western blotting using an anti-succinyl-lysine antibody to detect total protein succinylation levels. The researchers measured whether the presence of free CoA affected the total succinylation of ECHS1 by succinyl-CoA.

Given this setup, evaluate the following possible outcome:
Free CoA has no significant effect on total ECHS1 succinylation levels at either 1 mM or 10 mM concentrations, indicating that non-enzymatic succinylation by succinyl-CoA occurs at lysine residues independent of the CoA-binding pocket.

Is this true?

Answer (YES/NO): NO